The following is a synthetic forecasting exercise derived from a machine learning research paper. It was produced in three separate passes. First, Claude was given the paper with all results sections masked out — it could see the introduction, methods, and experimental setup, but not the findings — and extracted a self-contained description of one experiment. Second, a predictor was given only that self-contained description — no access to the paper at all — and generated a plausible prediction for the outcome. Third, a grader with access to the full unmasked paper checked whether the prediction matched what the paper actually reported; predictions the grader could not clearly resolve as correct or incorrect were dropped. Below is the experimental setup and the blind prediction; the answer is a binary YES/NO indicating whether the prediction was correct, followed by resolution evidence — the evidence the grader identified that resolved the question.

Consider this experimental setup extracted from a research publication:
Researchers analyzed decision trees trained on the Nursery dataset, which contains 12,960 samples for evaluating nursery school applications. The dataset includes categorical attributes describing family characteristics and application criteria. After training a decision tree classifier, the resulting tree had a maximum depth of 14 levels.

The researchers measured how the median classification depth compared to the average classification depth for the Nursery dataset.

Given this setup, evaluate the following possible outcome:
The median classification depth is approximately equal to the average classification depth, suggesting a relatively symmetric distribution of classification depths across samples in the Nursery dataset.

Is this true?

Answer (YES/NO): NO